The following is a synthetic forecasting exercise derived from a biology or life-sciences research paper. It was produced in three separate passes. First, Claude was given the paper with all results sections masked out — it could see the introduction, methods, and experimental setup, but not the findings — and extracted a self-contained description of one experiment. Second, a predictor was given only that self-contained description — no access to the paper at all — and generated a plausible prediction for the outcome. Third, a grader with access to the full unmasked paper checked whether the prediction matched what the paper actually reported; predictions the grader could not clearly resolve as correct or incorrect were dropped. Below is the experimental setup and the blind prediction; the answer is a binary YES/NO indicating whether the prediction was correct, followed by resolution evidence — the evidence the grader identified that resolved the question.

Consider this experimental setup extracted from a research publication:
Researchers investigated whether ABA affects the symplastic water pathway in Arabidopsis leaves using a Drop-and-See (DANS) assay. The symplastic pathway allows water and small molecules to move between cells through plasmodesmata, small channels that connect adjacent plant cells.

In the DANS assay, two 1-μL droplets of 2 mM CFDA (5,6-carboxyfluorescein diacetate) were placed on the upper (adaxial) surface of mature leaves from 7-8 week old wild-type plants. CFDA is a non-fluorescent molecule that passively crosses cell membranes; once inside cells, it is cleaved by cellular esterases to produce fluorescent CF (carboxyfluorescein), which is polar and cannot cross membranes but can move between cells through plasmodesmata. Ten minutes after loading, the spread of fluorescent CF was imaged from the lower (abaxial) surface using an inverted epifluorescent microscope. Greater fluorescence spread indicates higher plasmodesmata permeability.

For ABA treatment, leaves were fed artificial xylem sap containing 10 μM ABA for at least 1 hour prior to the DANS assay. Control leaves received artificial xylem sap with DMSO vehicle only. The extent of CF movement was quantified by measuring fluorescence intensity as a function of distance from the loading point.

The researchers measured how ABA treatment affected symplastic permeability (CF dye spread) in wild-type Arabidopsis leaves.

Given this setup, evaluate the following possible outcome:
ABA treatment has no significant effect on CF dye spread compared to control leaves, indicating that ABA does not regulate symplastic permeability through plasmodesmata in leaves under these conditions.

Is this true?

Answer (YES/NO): NO